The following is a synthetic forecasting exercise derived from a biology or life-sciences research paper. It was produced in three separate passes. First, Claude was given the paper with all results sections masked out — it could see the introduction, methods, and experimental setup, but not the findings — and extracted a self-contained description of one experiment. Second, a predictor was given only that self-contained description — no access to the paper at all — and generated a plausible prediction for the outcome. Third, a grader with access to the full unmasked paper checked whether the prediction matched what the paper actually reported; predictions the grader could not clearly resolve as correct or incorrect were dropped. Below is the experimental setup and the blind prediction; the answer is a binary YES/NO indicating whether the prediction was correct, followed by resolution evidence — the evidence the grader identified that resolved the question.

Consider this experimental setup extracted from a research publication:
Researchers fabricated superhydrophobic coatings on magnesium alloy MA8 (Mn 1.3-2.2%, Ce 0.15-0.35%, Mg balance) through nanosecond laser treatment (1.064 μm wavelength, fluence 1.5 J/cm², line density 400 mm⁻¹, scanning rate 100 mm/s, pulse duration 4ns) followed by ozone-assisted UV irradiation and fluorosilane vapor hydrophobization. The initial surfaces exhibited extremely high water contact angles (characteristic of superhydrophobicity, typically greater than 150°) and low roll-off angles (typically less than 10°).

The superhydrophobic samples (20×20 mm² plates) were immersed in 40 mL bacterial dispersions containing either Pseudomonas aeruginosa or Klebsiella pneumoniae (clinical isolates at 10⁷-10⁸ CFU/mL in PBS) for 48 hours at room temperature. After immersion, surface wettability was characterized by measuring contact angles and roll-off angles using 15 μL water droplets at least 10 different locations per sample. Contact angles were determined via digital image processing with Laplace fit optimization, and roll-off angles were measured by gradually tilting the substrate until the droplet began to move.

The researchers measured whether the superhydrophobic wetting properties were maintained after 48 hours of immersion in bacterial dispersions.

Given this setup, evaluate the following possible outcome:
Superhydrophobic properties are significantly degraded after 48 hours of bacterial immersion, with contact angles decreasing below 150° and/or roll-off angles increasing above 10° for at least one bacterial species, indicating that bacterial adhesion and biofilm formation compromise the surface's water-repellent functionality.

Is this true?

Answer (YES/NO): NO